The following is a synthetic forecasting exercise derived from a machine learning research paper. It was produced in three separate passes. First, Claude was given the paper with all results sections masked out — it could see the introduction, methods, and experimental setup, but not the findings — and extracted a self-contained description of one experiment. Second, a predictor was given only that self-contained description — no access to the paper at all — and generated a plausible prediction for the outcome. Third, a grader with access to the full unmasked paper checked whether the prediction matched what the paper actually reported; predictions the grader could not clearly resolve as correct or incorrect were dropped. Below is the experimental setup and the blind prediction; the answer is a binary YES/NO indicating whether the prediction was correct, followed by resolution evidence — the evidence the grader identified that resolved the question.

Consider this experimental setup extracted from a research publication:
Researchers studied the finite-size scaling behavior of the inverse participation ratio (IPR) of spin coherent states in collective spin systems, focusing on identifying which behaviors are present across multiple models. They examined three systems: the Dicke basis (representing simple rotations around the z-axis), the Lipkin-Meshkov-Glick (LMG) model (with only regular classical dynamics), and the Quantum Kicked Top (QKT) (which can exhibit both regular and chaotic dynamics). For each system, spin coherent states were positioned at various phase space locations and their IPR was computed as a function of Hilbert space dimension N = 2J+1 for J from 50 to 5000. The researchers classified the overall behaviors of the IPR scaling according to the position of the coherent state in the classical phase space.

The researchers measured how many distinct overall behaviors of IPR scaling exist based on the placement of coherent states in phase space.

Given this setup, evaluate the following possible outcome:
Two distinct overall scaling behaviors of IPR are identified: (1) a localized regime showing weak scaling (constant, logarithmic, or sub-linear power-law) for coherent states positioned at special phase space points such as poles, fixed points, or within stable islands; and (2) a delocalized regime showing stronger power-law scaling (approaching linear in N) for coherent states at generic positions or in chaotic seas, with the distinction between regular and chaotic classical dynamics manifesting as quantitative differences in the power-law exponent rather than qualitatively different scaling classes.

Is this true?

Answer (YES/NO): NO